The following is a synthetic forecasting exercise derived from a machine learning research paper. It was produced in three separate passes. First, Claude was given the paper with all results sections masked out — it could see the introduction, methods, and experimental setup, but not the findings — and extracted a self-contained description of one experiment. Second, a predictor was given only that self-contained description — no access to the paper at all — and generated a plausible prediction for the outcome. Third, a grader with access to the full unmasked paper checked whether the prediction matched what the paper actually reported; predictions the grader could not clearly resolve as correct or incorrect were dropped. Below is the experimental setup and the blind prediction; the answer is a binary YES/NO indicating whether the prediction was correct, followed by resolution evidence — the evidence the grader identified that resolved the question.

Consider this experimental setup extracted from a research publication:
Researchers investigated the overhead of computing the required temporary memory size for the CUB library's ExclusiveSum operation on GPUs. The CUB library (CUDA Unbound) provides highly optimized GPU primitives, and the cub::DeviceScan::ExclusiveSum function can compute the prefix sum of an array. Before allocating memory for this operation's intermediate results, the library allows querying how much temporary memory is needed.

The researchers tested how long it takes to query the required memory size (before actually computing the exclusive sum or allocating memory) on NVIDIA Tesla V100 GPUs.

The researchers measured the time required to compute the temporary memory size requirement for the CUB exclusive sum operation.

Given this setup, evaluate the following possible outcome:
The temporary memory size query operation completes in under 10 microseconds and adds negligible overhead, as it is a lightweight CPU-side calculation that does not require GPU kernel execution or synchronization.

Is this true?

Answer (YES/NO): YES